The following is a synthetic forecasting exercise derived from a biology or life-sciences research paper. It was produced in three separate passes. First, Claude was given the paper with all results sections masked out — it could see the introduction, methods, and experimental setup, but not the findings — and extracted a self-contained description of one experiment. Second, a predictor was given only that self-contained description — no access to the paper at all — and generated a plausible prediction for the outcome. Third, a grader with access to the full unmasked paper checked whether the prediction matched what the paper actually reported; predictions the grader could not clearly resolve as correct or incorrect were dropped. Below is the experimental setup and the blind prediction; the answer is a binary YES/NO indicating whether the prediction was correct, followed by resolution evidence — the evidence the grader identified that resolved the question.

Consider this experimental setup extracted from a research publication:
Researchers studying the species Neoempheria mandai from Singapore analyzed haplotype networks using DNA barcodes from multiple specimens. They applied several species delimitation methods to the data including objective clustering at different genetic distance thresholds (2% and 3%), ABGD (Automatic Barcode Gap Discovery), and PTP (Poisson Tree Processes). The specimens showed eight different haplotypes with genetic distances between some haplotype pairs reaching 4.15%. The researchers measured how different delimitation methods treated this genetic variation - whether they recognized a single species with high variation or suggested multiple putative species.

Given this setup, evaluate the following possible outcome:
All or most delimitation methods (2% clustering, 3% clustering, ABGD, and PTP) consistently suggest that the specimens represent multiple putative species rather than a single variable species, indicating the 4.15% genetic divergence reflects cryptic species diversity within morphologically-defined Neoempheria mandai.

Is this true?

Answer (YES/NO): YES